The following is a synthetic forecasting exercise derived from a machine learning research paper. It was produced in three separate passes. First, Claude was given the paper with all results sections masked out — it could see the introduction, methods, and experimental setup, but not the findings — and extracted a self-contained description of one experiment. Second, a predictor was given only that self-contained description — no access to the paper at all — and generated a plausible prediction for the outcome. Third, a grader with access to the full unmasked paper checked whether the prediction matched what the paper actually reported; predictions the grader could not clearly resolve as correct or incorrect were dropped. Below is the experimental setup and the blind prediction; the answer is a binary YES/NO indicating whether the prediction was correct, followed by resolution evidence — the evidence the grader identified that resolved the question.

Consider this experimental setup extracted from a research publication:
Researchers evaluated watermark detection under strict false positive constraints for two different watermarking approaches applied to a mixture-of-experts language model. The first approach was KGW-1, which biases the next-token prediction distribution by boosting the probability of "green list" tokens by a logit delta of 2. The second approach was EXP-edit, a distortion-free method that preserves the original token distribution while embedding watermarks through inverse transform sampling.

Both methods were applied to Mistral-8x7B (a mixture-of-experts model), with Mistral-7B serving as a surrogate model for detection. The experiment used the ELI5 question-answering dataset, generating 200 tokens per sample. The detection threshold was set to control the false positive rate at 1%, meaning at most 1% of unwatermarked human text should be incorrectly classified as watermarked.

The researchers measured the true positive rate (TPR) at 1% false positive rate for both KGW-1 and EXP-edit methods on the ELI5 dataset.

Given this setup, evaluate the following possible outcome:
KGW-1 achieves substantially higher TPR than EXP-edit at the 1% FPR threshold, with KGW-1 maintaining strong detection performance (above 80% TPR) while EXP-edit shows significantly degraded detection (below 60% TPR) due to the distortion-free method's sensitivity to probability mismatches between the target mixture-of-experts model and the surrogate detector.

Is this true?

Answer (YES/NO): NO